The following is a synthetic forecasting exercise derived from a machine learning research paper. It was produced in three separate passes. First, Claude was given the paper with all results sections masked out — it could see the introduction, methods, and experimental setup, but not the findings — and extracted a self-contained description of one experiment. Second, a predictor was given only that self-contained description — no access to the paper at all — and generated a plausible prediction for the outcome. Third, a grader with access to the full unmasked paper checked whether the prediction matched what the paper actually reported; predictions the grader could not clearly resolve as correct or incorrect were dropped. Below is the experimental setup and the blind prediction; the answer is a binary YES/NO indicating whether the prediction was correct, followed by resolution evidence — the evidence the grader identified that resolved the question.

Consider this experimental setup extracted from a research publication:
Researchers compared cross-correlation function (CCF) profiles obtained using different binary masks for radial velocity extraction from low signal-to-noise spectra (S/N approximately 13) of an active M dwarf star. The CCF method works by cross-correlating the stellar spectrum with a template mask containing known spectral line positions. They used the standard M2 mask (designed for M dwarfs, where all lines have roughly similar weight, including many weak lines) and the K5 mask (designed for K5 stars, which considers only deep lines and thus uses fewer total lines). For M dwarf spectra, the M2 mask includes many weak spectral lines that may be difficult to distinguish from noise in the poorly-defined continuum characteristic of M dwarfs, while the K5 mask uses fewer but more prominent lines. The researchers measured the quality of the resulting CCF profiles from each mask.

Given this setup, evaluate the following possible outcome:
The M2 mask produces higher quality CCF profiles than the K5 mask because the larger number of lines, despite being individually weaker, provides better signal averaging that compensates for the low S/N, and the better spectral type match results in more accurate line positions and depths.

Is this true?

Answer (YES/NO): NO